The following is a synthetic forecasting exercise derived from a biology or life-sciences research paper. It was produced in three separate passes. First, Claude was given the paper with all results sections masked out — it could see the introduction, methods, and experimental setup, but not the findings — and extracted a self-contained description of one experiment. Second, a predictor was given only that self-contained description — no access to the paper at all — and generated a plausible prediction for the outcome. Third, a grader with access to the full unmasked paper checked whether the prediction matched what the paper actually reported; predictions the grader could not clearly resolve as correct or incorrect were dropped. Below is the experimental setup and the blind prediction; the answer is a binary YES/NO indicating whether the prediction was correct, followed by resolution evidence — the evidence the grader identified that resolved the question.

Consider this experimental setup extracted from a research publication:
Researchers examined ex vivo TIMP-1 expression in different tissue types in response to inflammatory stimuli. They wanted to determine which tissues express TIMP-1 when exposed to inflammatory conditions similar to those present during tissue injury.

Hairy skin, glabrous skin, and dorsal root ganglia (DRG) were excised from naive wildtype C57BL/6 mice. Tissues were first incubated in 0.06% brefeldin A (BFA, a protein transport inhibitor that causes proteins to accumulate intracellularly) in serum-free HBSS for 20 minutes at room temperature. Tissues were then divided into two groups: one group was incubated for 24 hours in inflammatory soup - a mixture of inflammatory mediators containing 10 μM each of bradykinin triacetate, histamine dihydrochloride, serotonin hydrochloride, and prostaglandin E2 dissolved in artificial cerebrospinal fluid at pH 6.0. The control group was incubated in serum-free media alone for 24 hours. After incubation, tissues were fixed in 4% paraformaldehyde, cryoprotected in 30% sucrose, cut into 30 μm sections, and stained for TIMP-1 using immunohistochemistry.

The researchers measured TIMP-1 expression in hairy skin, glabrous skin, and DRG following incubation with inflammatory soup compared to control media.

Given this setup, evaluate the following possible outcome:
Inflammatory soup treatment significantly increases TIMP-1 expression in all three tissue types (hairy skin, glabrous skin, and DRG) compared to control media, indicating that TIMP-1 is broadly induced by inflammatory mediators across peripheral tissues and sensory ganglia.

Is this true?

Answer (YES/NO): NO